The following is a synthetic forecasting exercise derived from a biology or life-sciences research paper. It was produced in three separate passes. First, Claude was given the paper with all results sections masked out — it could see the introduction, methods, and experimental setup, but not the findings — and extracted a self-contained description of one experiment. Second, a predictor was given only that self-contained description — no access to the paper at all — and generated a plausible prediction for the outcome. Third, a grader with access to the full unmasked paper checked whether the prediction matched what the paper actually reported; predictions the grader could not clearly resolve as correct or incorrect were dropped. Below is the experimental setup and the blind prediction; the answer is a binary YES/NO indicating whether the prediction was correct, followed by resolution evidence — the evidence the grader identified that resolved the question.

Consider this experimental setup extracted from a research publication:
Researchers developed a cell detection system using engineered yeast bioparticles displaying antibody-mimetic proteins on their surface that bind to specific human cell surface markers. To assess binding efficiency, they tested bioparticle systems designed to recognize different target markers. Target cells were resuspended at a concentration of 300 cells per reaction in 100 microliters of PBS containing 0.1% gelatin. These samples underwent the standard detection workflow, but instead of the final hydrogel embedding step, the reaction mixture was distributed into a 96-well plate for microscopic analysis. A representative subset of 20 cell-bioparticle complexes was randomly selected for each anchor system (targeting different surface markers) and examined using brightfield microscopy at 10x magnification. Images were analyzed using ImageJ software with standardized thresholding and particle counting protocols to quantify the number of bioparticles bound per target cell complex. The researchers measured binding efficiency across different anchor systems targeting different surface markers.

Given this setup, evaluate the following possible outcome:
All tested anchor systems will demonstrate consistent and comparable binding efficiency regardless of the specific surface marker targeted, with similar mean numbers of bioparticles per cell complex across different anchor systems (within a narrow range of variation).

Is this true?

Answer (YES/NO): YES